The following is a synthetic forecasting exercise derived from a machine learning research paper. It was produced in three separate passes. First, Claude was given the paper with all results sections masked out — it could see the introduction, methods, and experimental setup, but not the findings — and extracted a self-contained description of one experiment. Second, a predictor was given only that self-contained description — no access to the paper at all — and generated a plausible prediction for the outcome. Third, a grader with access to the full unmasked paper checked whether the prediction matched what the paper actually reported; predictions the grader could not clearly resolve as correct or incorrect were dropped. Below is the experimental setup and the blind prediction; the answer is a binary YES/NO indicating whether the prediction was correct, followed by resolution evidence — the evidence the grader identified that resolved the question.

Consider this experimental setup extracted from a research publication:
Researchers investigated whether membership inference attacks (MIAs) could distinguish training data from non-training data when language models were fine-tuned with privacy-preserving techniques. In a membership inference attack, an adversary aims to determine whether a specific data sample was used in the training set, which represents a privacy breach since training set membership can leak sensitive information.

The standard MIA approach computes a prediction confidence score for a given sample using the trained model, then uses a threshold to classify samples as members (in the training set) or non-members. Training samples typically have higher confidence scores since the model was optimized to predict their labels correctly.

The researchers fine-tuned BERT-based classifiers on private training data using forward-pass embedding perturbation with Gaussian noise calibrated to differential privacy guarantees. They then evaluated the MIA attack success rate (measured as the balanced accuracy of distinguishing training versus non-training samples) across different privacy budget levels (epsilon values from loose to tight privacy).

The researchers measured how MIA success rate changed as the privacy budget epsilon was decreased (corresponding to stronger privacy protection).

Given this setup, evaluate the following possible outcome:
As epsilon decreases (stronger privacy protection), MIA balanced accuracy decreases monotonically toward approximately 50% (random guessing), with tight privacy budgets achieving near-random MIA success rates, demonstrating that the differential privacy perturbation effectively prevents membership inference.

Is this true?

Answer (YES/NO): NO